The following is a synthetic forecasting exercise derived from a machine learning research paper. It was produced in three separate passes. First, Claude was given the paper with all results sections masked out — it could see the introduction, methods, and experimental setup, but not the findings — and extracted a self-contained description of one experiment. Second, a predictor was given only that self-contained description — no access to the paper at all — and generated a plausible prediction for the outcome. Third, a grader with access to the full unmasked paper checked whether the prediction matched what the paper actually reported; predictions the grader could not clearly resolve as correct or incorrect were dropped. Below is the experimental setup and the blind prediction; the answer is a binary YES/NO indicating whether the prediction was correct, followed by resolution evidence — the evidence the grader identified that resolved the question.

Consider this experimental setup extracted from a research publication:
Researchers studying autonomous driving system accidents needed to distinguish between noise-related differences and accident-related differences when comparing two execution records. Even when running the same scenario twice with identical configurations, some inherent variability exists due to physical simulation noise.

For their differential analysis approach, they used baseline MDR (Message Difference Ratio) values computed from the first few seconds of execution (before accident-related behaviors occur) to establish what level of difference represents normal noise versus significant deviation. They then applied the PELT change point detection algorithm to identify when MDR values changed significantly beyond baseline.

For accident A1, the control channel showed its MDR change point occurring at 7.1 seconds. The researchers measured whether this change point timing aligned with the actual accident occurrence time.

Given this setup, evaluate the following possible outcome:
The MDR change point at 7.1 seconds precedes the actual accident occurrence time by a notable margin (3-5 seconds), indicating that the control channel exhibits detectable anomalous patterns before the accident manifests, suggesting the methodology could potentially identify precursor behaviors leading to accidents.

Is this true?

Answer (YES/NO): NO